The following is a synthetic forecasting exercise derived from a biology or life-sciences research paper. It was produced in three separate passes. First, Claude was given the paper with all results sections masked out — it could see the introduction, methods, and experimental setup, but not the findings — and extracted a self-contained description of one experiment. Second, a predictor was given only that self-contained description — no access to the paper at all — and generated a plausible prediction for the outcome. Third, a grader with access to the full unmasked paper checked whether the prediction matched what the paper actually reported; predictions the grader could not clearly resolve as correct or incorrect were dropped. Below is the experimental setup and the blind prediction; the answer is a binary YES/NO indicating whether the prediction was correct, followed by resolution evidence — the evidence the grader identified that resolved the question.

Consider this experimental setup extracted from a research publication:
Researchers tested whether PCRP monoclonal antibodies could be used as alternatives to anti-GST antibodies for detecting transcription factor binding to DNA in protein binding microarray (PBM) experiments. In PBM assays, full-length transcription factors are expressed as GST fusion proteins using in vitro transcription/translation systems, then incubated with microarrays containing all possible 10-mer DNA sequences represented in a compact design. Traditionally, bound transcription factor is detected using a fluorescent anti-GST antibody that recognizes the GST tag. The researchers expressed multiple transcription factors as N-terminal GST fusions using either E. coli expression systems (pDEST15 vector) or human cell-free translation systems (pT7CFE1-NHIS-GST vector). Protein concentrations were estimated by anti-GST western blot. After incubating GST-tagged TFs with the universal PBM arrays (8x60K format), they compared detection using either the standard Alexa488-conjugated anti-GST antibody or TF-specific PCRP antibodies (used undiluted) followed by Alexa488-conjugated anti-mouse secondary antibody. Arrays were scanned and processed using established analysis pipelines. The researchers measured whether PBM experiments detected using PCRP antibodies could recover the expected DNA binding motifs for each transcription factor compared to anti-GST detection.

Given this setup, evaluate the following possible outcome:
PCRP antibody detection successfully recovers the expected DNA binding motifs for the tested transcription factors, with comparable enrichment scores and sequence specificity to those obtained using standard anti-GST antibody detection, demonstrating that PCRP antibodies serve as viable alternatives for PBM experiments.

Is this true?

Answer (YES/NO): NO